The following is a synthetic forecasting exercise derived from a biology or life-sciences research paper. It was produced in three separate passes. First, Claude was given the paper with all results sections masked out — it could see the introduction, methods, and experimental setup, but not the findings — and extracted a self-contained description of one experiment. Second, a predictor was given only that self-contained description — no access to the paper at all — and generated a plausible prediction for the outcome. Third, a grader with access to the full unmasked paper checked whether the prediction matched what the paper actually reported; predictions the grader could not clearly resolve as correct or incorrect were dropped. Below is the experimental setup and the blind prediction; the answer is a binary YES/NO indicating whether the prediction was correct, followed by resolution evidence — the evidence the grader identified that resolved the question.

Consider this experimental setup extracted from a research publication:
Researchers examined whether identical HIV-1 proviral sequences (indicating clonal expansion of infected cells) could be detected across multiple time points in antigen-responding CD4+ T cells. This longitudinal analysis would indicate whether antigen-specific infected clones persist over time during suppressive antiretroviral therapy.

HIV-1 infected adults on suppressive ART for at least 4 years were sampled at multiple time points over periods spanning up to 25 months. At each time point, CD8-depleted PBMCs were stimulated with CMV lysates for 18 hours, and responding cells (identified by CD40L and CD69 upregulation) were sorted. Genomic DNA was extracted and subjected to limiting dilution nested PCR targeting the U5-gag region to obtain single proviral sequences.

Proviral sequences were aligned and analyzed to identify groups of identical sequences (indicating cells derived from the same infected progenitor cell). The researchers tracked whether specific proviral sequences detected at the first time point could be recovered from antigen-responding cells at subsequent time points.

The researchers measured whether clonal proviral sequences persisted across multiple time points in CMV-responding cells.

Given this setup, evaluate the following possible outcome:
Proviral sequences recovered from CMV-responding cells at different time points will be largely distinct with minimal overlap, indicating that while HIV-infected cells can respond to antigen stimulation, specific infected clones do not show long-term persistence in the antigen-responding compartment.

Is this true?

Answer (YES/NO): NO